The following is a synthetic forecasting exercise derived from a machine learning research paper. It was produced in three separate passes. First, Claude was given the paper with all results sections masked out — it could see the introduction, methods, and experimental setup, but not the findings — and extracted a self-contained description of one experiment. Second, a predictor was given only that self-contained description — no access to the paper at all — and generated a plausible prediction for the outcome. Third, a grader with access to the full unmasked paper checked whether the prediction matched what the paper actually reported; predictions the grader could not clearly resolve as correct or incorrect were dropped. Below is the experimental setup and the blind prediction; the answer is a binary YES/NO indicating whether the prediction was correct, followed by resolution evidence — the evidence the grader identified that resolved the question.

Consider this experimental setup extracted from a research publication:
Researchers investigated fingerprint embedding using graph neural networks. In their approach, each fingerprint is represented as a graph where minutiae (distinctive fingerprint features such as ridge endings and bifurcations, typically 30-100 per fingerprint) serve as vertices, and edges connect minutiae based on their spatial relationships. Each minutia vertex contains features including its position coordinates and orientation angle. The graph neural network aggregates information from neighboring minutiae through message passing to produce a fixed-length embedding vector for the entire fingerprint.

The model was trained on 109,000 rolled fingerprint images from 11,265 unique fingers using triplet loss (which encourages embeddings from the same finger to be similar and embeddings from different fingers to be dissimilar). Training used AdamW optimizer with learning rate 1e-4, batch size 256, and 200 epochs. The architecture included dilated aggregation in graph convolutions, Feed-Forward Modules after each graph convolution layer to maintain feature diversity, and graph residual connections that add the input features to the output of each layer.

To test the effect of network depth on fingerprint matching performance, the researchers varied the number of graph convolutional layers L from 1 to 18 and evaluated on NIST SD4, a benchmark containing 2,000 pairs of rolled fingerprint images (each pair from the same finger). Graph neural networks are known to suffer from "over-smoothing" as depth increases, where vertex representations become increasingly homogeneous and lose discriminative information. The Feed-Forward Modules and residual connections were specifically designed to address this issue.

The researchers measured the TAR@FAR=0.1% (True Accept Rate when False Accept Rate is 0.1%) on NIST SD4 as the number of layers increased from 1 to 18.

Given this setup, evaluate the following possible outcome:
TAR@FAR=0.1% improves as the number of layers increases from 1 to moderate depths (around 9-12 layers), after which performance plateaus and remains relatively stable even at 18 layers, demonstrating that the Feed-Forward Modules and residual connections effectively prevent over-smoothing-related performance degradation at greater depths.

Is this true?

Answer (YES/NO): NO